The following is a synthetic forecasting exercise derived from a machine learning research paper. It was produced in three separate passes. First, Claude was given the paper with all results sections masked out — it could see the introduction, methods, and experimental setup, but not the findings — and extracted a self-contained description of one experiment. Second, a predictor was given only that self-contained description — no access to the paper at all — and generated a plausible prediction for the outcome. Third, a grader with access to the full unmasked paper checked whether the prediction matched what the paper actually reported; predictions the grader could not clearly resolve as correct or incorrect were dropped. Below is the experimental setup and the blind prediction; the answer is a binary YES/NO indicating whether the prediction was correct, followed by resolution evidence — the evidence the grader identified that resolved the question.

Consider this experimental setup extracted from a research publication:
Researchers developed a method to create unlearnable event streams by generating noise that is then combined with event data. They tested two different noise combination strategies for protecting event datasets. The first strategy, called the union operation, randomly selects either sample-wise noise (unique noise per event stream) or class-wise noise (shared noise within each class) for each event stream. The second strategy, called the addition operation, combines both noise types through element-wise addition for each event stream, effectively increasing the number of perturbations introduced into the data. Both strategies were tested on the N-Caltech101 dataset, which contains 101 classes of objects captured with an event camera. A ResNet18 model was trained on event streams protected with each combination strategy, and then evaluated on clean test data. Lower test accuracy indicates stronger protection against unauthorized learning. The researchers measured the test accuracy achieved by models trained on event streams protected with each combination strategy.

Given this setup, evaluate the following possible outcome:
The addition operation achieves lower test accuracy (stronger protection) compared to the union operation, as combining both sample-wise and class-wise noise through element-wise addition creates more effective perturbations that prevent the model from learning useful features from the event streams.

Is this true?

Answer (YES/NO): YES